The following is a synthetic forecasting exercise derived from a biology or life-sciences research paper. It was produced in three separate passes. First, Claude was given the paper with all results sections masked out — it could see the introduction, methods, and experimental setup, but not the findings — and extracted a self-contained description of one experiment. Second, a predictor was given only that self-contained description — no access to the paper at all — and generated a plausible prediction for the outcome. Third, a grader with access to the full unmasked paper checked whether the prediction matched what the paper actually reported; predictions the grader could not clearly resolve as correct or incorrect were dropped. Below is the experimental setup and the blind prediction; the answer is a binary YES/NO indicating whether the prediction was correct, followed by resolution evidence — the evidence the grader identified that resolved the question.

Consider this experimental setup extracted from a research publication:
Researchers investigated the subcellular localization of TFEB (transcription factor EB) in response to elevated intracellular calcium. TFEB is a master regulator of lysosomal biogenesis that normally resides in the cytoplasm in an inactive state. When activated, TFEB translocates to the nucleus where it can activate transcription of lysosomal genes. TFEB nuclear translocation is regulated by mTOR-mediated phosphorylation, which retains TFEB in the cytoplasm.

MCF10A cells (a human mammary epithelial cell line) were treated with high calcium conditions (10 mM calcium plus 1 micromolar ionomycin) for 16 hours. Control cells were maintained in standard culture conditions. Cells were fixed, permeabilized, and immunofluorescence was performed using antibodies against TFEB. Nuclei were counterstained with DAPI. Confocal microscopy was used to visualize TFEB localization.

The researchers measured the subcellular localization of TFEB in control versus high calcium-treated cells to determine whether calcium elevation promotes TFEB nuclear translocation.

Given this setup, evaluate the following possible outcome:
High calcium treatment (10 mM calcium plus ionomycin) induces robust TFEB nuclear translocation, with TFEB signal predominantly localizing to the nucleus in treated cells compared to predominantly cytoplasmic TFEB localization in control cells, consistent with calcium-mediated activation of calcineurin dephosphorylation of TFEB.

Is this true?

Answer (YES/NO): NO